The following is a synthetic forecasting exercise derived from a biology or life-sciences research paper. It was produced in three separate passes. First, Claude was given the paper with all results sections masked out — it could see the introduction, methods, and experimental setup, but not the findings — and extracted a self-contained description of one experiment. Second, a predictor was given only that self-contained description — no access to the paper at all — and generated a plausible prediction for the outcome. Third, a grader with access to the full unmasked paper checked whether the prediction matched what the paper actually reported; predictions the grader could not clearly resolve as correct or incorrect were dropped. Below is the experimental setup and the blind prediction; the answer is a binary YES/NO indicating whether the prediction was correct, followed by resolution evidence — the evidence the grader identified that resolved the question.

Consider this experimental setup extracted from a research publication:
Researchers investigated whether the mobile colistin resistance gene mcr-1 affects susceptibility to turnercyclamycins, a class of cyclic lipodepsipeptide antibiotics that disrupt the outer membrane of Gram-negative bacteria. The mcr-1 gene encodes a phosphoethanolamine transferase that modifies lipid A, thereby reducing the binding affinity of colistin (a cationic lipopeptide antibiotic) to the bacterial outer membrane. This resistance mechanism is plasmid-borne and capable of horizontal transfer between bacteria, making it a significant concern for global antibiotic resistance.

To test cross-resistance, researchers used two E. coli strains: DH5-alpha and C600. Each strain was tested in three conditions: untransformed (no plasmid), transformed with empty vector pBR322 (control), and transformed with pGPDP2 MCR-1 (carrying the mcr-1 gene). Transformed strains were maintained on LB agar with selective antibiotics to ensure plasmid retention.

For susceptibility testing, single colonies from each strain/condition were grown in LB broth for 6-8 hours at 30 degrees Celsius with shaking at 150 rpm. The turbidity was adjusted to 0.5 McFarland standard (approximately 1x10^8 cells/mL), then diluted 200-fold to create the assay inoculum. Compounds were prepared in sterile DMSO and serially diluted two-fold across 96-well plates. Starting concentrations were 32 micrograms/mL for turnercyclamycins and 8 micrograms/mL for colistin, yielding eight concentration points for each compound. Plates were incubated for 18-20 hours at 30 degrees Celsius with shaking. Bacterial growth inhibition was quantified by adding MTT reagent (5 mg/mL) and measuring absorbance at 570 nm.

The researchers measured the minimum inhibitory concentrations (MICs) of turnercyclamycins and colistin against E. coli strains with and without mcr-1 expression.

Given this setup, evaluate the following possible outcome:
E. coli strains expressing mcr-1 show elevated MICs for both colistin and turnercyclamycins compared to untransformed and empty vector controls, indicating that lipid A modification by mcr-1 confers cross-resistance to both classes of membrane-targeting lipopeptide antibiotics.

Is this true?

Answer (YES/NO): NO